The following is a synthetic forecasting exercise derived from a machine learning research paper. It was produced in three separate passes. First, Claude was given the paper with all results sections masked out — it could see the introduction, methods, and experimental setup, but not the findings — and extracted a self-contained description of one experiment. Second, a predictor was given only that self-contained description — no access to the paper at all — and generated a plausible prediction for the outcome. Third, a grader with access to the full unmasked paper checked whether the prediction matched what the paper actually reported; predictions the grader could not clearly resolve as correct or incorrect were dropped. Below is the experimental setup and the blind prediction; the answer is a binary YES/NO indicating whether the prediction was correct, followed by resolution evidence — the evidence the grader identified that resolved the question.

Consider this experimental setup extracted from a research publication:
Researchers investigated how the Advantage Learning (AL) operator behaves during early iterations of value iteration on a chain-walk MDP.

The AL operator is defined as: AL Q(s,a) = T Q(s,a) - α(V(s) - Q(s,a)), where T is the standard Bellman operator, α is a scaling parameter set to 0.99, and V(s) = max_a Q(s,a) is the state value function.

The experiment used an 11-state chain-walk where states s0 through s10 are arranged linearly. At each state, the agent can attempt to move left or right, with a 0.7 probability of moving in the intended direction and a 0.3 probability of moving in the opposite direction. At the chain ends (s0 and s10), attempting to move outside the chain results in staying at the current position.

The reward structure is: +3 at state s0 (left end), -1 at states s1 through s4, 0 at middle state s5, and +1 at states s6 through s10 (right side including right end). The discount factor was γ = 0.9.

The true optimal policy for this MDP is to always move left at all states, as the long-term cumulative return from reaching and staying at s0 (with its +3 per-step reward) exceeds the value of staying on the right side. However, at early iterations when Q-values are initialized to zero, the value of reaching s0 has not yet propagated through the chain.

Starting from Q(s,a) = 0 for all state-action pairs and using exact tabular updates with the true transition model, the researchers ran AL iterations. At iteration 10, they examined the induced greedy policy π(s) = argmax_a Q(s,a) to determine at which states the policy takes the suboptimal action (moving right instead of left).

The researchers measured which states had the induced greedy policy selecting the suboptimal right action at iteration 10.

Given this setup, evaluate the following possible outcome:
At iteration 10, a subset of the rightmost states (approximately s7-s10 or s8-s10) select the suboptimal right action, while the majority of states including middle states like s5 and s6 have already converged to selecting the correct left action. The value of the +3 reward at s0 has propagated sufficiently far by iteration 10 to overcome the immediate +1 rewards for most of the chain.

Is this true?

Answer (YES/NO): NO